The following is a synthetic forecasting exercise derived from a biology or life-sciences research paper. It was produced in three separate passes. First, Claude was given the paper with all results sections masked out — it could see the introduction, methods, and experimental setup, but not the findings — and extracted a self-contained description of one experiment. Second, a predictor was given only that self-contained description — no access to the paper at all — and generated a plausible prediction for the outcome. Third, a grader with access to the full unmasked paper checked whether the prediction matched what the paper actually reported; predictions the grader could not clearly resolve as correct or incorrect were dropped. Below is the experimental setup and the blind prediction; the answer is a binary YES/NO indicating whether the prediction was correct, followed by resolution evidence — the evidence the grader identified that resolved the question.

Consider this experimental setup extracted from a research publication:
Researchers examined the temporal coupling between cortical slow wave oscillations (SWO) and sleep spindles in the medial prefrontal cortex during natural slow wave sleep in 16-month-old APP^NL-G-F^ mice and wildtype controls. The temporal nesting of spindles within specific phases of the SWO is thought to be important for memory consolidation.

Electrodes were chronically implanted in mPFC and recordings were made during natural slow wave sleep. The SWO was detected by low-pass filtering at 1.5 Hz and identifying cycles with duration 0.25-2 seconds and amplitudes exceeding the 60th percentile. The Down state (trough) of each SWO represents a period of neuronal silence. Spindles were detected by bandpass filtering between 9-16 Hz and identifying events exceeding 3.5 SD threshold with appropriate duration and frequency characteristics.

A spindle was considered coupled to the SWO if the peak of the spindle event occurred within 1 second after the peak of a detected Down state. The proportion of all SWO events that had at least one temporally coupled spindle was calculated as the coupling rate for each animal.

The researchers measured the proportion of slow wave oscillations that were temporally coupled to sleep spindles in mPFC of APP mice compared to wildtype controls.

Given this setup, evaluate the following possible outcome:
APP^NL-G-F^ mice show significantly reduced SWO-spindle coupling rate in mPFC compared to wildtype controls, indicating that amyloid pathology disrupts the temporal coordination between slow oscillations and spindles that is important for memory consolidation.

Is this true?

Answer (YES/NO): NO